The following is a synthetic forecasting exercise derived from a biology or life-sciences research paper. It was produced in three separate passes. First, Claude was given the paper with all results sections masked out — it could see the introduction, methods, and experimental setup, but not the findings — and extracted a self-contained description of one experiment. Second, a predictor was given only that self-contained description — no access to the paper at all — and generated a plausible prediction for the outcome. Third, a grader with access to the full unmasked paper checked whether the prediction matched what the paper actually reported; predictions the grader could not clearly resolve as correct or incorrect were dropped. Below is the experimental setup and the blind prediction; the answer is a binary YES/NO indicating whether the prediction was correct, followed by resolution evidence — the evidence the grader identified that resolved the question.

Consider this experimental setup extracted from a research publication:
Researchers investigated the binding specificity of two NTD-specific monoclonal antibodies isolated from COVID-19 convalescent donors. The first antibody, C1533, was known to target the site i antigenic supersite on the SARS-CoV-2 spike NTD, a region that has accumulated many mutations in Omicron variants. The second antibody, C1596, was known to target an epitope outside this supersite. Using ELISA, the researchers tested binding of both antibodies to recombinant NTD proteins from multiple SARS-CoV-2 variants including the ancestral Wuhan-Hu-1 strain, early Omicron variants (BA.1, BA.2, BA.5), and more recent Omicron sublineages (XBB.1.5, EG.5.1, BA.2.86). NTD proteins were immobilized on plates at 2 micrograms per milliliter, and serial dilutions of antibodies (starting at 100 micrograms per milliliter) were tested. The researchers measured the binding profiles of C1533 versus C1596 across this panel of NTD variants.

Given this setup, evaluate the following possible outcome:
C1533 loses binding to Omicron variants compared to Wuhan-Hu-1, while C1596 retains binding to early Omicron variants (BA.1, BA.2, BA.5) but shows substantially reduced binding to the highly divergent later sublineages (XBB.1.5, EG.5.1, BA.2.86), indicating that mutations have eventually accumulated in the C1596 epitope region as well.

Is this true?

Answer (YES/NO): NO